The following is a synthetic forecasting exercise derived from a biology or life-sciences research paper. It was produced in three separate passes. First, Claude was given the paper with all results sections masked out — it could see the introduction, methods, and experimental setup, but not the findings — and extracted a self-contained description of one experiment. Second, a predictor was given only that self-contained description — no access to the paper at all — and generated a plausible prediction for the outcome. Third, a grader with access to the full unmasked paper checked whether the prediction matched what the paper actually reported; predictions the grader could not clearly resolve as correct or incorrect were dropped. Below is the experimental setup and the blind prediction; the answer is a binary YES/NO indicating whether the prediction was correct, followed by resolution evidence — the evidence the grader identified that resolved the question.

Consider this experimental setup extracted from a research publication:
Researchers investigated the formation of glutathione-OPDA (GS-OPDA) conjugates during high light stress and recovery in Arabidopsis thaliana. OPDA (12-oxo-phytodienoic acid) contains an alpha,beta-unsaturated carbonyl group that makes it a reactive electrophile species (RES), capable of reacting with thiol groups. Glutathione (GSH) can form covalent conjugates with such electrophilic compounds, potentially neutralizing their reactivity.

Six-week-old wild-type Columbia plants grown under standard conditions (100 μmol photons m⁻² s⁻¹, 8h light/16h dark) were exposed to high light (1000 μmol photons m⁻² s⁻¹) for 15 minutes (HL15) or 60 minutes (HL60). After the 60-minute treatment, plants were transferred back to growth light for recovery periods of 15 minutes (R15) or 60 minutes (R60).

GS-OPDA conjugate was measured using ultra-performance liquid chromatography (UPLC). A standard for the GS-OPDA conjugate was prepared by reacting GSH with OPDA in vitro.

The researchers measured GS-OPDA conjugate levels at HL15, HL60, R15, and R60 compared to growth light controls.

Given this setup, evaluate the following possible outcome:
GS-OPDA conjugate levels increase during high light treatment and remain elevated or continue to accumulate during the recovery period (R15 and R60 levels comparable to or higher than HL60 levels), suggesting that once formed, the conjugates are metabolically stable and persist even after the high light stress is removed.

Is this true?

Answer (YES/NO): NO